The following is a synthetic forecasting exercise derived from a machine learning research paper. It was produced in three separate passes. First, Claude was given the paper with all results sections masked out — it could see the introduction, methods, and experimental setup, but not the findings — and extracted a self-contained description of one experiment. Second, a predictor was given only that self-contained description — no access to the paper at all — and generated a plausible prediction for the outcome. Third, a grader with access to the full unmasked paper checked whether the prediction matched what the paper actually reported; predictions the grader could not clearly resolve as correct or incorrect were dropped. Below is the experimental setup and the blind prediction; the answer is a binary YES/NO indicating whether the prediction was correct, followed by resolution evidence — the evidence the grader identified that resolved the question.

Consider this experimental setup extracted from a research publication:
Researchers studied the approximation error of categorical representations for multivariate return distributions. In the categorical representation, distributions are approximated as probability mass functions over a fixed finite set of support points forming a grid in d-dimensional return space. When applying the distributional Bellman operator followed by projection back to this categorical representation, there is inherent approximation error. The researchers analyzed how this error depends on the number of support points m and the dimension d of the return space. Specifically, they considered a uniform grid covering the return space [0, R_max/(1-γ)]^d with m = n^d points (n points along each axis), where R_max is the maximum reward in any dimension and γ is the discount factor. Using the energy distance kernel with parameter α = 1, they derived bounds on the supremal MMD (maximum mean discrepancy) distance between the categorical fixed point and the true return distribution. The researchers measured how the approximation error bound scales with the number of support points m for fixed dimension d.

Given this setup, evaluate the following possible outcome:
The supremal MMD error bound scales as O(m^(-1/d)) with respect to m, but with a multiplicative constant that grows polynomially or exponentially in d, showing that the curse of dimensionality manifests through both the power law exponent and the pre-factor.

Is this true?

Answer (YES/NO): NO